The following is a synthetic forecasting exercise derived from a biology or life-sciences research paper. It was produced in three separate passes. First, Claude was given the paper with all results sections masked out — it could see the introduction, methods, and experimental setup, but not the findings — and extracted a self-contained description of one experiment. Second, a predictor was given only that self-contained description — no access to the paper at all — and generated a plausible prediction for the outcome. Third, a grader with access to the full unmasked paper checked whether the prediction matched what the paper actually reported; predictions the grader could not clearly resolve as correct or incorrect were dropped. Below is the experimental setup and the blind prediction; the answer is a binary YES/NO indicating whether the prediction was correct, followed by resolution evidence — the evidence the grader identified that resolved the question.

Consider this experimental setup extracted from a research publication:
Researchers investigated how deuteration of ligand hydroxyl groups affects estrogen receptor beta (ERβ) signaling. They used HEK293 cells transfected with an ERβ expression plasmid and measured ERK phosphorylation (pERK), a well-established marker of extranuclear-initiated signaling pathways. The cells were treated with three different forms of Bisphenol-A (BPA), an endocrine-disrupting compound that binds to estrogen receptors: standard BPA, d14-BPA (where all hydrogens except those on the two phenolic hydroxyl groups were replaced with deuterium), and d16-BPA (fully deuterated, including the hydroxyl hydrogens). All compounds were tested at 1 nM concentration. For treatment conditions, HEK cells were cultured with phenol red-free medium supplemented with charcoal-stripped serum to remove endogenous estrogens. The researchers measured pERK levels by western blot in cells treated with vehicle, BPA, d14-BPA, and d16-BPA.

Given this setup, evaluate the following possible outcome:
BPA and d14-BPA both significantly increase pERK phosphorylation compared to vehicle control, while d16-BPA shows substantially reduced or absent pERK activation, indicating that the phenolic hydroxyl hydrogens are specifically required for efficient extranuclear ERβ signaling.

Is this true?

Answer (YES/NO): YES